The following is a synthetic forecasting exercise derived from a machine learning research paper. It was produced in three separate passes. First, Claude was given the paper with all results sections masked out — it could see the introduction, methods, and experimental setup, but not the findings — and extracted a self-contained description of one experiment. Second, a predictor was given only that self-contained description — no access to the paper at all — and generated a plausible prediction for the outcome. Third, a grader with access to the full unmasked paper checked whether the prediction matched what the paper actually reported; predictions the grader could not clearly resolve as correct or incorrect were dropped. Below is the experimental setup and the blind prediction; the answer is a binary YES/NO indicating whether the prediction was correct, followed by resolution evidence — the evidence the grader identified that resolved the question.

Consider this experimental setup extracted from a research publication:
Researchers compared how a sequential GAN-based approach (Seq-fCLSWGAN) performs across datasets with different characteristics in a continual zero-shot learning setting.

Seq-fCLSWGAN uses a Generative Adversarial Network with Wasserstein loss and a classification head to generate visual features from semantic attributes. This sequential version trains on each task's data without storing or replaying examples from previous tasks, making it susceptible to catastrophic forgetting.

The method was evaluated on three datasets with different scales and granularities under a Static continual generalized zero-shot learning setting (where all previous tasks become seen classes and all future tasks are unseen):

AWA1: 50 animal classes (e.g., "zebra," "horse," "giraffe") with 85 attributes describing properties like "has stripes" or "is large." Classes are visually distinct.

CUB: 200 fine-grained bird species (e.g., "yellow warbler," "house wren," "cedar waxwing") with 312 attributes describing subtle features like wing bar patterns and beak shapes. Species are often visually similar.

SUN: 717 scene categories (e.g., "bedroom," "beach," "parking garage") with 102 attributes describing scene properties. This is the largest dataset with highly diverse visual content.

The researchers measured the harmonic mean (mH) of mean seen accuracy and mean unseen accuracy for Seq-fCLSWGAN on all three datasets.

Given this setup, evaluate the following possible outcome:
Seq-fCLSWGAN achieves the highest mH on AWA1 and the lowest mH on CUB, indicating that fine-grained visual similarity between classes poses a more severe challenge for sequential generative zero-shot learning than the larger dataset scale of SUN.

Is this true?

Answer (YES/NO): NO